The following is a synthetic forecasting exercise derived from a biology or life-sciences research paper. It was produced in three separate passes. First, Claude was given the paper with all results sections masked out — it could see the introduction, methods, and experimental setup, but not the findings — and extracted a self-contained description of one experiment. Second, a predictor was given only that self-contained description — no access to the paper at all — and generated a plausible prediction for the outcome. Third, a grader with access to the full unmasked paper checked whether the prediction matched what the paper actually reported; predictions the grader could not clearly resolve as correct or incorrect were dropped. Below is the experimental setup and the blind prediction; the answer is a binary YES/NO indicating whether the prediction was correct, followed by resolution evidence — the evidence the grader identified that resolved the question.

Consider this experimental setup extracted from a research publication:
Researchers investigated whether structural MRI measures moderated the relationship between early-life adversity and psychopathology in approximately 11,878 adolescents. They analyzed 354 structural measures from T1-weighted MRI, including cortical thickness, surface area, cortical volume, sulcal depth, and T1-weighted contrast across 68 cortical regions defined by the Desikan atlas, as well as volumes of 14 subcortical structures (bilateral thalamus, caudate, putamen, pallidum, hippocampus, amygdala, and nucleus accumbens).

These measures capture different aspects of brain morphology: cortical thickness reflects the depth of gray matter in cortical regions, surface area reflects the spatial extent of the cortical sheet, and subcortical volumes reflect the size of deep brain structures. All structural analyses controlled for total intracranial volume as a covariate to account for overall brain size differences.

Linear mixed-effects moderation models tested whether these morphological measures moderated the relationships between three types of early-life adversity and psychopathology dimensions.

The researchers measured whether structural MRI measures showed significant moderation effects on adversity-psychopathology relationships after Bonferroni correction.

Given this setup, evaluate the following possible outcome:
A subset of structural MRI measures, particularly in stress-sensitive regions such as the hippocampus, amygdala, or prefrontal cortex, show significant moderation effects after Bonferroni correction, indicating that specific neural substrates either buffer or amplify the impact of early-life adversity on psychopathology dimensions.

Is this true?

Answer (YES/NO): YES